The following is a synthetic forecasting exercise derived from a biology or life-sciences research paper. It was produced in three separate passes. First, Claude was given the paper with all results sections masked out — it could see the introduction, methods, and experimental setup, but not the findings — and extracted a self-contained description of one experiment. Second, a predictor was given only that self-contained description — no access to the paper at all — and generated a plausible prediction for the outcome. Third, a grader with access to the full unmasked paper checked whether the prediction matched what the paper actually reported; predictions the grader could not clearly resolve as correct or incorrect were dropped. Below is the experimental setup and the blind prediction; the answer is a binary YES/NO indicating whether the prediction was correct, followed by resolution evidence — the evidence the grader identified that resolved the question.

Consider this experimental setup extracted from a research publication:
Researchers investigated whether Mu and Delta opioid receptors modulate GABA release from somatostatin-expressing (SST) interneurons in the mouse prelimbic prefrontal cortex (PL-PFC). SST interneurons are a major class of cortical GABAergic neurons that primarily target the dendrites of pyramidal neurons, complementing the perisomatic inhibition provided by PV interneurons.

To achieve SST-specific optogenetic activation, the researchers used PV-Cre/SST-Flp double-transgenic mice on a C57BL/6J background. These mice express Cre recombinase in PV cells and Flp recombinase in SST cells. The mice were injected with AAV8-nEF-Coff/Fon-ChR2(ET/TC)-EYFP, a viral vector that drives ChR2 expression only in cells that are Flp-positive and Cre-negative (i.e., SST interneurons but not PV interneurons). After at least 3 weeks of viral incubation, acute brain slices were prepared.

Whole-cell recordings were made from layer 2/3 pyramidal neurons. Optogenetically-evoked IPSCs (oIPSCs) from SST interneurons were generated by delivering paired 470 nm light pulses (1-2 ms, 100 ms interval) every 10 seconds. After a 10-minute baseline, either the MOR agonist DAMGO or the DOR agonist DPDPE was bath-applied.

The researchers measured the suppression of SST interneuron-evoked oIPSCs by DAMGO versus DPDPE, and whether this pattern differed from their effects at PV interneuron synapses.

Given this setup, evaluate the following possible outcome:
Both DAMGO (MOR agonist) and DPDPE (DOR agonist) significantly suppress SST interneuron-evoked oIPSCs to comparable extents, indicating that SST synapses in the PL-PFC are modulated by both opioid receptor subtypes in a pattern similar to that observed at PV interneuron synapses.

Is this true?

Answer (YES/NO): NO